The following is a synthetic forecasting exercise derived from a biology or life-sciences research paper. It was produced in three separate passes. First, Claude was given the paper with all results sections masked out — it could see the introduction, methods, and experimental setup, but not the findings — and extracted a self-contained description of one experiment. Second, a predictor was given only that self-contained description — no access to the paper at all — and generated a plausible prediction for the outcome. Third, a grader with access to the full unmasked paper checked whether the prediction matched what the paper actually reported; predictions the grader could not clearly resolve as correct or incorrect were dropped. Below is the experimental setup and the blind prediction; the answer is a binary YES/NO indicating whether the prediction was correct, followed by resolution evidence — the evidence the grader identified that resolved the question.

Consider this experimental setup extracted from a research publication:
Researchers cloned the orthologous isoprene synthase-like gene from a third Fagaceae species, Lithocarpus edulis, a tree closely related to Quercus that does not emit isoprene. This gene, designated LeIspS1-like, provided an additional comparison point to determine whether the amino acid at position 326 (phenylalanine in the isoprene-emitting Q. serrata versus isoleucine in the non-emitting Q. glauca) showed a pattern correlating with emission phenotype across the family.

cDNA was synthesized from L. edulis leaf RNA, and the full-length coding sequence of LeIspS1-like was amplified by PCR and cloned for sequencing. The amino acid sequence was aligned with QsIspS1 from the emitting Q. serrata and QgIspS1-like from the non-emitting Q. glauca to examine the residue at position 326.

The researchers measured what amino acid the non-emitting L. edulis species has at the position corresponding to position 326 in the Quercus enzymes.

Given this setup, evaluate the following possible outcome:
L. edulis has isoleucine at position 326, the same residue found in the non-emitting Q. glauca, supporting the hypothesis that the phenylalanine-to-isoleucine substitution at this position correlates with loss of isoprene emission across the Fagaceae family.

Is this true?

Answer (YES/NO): NO